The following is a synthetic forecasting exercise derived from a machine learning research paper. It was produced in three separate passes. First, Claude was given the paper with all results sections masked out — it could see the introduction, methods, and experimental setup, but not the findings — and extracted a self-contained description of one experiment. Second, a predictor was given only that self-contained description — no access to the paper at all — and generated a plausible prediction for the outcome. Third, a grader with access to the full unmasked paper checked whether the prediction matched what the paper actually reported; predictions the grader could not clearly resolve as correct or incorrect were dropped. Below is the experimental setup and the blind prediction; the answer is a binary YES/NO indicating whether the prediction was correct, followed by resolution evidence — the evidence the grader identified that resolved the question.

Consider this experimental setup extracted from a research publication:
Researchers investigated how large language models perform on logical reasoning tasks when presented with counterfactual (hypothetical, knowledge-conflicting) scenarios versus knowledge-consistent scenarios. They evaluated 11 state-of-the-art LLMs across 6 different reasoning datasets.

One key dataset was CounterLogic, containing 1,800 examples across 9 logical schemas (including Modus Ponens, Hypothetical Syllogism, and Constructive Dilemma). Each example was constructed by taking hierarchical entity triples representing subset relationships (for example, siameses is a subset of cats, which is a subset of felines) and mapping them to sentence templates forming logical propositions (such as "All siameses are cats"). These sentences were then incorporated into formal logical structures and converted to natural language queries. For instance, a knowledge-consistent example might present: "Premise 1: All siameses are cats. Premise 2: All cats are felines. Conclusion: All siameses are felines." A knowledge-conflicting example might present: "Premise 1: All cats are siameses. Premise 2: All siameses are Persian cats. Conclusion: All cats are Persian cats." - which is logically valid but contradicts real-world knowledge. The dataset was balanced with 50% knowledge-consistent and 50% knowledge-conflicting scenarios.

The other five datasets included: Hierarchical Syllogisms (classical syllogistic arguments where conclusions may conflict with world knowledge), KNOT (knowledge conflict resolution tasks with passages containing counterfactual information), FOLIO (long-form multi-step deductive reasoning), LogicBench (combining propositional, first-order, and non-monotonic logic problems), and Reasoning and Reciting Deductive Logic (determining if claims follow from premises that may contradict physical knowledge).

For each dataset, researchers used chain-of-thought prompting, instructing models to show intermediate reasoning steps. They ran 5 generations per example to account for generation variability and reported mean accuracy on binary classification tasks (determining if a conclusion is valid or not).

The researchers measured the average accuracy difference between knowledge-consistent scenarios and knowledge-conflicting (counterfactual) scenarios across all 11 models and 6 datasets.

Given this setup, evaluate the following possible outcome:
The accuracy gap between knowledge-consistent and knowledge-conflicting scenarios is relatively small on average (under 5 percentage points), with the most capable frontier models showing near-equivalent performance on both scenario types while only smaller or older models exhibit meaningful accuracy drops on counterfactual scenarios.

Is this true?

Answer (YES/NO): NO